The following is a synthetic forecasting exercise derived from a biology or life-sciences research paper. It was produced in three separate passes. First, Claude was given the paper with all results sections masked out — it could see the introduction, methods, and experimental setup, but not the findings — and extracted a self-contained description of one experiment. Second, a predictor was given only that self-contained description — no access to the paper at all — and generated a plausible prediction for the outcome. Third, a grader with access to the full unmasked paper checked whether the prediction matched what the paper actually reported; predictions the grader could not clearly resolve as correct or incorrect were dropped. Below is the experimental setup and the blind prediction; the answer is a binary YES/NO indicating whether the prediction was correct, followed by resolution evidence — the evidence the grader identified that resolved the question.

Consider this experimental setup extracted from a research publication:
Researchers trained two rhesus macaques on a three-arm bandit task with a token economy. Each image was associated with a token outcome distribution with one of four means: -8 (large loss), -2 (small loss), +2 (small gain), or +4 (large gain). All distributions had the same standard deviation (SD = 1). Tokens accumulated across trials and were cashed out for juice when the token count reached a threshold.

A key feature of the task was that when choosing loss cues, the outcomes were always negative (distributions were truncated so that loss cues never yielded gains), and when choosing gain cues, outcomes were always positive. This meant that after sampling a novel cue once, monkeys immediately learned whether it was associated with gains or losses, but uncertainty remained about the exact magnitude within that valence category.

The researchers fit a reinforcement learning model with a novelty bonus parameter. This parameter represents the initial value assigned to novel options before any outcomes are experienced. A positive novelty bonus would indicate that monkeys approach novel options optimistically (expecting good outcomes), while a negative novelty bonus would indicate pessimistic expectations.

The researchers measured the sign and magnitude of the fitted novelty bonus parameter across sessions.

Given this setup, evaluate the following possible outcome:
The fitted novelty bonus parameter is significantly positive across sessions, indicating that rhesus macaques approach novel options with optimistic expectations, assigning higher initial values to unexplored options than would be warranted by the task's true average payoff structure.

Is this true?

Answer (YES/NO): YES